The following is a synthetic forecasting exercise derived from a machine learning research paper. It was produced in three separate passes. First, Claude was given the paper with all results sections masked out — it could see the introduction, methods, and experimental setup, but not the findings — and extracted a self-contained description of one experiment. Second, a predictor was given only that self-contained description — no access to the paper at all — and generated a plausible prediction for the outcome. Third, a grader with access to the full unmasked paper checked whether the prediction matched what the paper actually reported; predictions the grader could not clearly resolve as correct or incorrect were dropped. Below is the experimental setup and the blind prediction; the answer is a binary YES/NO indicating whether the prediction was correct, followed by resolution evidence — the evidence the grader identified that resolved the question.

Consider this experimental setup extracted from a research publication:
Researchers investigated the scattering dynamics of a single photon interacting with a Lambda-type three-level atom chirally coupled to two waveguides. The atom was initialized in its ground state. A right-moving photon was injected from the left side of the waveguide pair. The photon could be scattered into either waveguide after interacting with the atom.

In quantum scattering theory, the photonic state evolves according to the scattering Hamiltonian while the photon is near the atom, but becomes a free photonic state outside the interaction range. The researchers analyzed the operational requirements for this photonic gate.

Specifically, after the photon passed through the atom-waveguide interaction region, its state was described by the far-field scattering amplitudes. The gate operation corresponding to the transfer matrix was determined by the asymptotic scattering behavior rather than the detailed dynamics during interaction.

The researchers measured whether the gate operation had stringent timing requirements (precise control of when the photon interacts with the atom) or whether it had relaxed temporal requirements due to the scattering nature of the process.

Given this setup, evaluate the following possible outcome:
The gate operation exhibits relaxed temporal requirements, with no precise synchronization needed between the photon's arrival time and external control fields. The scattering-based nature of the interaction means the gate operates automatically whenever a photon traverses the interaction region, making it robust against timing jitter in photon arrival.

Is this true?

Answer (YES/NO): YES